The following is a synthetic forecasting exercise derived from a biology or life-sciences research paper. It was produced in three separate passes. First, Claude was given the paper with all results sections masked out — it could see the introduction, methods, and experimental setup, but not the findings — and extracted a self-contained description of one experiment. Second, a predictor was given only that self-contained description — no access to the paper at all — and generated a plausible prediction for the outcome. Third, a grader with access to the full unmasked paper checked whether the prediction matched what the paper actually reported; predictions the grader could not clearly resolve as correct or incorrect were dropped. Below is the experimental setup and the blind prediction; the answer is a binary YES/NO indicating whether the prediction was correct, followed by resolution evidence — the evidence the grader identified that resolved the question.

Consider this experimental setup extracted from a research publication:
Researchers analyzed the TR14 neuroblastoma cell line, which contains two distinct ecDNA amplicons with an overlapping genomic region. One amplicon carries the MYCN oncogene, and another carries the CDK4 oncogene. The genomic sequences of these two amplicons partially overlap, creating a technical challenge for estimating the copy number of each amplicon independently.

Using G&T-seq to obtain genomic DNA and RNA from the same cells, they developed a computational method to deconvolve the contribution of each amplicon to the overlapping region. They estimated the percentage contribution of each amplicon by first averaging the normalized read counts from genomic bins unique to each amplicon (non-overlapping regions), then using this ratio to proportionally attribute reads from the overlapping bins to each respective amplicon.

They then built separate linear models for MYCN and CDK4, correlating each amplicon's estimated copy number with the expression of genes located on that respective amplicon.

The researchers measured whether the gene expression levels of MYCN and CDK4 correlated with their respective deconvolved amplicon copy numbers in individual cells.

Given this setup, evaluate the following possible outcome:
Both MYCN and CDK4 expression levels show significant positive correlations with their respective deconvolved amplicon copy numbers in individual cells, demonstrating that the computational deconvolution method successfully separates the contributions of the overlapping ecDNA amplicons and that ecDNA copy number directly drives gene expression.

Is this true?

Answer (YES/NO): YES